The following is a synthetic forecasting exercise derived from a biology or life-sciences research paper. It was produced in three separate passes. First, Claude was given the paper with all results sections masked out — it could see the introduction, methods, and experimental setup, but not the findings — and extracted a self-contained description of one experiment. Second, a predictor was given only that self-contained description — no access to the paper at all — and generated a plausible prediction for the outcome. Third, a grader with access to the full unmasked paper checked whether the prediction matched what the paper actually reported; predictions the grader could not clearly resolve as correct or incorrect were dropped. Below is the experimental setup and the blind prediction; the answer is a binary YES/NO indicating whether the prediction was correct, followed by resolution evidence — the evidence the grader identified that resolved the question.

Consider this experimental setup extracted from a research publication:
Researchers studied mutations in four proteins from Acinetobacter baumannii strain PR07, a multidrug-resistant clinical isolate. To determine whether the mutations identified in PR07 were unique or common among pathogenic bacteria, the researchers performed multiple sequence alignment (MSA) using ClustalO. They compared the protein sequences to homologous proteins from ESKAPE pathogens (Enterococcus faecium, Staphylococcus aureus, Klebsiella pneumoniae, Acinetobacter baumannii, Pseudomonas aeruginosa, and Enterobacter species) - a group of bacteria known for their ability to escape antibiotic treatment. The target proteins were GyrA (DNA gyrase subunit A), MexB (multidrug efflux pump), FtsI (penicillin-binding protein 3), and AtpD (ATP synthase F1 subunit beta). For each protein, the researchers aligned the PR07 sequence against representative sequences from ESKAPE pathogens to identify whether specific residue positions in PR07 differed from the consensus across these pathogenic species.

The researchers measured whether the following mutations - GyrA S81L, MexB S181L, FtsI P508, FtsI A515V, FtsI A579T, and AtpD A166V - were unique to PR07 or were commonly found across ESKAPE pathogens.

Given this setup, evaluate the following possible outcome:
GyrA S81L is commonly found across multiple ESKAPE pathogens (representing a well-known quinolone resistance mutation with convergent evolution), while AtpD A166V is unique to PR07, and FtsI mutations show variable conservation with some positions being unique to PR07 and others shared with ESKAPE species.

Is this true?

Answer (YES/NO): NO